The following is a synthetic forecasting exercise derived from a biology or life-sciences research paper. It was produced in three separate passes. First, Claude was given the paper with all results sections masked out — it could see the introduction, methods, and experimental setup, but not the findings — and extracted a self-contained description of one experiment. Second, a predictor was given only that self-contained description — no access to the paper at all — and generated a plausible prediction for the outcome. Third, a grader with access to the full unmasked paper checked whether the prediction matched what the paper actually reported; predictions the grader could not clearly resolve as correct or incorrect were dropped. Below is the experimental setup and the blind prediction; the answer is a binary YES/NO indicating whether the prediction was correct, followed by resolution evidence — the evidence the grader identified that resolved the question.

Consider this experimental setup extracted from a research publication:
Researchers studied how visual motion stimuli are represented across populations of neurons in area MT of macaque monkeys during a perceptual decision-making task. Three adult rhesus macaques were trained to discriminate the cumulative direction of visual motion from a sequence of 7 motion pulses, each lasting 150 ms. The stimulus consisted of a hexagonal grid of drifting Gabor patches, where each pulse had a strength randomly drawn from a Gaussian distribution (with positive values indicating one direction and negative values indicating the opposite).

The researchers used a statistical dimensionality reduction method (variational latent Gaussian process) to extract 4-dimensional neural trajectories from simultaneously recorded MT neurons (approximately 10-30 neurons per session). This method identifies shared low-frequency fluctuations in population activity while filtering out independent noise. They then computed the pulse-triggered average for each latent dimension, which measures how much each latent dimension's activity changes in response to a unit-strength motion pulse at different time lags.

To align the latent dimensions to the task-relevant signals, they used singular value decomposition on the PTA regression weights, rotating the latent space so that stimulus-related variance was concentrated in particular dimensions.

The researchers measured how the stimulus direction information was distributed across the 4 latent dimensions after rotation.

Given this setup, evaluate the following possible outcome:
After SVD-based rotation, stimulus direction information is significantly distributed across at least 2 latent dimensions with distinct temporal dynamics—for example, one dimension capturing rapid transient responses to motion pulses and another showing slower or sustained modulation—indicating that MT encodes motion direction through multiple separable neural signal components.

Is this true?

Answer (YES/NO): NO